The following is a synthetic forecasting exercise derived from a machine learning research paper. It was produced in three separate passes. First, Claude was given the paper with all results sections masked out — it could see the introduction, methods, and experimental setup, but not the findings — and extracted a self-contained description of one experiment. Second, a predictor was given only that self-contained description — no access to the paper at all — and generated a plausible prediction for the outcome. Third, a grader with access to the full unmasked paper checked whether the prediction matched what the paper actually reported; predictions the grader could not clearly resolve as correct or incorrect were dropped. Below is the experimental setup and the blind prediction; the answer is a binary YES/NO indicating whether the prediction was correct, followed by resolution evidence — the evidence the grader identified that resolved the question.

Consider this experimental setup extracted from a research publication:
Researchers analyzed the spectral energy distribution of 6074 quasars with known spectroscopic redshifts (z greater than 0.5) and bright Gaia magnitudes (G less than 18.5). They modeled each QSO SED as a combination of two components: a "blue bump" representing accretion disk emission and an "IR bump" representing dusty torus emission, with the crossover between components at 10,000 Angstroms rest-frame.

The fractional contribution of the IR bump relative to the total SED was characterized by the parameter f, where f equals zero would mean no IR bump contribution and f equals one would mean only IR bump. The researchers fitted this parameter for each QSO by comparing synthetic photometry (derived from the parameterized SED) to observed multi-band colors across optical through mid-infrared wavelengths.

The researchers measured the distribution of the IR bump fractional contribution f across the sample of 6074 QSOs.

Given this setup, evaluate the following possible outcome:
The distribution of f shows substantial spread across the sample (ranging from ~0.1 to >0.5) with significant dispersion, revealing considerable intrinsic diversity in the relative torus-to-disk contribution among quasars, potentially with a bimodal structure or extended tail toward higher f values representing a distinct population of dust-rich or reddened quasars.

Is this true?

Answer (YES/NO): NO